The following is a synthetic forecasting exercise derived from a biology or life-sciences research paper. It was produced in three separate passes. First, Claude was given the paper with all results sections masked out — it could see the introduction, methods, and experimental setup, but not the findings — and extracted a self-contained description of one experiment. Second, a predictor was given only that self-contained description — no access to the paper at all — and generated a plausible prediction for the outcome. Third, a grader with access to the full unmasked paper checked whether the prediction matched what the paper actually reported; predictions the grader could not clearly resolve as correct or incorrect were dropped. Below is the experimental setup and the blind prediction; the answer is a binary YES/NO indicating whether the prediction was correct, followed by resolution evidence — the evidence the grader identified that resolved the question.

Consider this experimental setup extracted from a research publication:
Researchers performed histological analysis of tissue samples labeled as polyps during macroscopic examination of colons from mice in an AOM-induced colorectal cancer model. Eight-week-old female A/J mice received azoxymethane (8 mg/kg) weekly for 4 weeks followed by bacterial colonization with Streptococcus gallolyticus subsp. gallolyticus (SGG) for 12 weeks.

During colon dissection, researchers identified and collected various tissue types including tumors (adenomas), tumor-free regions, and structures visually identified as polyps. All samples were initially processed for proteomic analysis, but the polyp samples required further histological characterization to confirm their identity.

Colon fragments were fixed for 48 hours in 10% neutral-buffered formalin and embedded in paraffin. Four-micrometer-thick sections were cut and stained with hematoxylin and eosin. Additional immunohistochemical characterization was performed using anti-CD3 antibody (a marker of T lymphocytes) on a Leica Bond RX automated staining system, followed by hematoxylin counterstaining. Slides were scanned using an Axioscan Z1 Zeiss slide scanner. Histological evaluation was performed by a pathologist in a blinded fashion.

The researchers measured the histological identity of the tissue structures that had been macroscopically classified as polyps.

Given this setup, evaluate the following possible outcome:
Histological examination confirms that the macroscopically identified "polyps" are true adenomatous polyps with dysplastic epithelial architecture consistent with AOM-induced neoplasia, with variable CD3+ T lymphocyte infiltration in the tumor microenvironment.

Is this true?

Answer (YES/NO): NO